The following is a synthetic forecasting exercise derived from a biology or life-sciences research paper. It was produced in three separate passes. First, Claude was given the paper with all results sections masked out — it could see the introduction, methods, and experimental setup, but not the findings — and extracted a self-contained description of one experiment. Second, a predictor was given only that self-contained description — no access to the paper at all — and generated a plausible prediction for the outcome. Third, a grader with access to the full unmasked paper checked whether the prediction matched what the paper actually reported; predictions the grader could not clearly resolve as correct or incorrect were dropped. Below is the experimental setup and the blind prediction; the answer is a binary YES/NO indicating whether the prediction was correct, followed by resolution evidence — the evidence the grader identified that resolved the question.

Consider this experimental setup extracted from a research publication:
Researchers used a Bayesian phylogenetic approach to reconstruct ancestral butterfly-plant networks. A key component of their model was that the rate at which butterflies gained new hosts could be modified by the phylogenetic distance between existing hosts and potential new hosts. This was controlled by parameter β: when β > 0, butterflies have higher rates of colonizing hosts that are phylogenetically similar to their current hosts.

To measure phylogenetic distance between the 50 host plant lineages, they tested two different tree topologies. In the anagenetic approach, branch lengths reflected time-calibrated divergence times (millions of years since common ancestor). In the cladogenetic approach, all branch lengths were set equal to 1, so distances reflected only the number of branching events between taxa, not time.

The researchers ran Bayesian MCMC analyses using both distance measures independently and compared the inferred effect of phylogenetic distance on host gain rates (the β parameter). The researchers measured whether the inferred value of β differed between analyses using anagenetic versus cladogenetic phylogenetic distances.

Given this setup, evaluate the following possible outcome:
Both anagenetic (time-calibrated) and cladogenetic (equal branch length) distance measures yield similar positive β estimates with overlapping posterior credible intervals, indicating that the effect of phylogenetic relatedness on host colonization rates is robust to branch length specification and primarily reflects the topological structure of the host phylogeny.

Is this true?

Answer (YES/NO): NO